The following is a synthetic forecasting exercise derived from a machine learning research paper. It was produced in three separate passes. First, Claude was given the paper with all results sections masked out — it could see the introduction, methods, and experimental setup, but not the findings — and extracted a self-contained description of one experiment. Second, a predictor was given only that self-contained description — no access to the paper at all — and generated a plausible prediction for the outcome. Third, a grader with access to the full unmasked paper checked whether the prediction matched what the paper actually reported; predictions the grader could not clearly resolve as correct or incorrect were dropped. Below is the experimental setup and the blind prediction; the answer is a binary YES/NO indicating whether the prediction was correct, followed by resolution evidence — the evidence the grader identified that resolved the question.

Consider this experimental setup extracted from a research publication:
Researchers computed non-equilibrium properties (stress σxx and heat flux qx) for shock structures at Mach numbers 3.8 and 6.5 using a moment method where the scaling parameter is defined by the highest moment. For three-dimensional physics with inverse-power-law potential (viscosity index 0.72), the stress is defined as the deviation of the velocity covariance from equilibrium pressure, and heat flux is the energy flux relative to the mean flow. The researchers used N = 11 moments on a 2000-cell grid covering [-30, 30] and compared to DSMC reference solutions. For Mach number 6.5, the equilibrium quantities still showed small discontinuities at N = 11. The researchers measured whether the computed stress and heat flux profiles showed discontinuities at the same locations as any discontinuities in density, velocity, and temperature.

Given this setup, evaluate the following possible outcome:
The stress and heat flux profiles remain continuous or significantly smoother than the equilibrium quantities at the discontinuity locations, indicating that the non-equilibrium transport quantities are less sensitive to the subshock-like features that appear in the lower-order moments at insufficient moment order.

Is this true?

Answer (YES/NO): NO